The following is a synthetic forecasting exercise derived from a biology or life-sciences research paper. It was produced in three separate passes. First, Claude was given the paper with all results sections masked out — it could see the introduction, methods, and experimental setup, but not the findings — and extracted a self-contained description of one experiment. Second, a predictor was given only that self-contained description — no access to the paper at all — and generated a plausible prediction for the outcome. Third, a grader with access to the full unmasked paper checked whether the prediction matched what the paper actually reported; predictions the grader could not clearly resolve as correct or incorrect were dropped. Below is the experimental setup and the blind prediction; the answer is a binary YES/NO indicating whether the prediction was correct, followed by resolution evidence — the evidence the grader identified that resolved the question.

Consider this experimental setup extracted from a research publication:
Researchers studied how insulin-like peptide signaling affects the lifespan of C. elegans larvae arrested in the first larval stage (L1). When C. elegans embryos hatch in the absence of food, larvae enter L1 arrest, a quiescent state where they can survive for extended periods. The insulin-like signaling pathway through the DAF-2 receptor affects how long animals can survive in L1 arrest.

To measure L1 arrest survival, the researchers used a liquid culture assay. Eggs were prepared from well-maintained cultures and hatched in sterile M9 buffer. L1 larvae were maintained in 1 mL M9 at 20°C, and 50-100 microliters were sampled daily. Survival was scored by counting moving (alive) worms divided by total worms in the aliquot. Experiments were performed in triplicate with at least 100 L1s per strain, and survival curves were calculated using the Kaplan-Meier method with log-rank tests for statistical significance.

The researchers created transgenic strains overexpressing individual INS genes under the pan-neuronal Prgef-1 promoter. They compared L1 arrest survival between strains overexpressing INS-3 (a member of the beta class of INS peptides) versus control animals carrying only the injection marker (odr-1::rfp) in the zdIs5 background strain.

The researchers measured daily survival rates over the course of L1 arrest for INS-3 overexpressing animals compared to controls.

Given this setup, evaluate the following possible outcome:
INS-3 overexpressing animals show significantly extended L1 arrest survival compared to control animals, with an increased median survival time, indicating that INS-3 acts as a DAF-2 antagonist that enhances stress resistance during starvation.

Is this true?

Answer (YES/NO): NO